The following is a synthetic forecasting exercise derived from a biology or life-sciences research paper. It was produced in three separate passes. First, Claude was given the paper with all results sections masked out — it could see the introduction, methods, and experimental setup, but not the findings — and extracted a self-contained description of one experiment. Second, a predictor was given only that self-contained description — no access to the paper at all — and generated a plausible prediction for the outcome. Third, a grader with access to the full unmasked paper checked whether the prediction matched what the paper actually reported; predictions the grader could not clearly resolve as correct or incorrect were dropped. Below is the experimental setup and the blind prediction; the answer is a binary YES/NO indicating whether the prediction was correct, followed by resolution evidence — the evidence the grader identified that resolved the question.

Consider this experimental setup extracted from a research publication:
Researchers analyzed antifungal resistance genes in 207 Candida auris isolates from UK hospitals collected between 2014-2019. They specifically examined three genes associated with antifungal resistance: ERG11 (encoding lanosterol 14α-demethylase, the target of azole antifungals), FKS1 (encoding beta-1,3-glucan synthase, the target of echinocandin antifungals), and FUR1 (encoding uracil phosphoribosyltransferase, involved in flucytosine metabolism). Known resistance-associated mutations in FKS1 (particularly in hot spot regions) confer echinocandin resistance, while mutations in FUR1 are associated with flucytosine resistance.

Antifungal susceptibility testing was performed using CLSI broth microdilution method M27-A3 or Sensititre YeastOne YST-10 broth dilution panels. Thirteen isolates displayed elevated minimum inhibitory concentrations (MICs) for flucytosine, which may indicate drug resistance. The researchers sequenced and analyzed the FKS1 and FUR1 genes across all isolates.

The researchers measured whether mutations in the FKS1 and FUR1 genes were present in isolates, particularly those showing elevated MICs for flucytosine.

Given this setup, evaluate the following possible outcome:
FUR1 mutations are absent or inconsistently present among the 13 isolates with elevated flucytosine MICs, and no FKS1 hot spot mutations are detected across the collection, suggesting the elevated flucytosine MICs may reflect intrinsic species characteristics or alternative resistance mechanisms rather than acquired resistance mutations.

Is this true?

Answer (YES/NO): YES